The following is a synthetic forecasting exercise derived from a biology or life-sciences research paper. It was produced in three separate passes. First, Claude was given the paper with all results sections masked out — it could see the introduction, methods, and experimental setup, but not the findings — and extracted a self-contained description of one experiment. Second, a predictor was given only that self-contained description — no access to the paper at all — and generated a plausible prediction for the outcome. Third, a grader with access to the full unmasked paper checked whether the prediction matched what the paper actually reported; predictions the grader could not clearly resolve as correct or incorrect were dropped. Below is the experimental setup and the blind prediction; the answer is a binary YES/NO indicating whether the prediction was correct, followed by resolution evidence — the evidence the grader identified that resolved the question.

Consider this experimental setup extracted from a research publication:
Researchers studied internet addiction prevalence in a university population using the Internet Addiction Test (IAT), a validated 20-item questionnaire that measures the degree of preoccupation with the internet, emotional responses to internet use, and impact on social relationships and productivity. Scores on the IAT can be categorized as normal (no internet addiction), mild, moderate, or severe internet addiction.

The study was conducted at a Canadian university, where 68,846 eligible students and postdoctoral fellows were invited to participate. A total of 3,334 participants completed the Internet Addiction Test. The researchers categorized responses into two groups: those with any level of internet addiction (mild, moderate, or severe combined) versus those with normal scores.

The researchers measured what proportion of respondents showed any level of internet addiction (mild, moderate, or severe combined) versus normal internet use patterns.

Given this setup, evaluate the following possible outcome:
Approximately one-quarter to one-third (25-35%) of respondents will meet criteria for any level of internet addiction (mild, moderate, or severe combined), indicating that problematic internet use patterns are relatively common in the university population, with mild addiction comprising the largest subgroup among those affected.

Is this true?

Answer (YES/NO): NO